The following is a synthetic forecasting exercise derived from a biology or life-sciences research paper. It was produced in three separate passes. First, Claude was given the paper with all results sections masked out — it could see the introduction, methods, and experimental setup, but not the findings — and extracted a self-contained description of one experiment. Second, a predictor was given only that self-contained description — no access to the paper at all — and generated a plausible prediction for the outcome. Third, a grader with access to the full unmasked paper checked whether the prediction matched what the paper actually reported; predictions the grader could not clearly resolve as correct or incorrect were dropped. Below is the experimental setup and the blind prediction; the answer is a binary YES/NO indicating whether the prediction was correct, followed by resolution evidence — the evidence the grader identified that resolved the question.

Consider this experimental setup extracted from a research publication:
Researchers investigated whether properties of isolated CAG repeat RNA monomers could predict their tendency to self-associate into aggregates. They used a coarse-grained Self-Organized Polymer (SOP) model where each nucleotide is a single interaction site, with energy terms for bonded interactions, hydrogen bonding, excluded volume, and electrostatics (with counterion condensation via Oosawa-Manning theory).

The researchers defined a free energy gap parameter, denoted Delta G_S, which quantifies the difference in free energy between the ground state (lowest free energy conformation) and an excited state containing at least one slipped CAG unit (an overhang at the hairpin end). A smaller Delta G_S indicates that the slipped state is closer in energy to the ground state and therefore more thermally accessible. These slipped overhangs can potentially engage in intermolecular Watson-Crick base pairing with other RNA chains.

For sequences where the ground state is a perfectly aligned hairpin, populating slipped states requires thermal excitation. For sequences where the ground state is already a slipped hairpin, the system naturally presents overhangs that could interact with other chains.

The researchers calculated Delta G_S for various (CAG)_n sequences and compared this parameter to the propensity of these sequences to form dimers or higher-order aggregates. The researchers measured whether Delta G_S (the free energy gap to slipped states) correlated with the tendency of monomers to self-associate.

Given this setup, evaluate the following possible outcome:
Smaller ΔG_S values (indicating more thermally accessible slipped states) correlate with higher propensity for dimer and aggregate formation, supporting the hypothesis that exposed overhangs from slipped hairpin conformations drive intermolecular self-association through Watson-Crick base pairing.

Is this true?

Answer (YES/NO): YES